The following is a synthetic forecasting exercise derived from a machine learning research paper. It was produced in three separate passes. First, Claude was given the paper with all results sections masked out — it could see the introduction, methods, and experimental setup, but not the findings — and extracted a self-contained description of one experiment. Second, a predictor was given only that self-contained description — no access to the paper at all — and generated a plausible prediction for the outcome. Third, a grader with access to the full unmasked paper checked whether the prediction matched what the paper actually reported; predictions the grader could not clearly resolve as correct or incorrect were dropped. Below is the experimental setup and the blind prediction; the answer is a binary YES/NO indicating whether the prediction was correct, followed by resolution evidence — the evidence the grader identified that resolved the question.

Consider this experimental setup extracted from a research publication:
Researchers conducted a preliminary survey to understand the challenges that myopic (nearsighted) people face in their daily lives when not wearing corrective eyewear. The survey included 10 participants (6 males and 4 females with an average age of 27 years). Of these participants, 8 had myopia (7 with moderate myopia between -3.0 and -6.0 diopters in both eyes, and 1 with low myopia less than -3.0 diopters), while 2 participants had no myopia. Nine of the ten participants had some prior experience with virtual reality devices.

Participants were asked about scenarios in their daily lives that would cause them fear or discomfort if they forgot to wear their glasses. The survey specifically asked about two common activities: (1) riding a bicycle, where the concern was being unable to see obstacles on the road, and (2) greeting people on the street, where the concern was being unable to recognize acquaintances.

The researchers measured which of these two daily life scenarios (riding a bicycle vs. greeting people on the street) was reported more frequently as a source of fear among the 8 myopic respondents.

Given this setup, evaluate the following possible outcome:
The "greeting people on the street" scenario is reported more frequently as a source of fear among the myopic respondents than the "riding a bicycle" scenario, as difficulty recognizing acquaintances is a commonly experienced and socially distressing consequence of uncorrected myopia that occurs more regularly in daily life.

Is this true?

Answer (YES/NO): NO